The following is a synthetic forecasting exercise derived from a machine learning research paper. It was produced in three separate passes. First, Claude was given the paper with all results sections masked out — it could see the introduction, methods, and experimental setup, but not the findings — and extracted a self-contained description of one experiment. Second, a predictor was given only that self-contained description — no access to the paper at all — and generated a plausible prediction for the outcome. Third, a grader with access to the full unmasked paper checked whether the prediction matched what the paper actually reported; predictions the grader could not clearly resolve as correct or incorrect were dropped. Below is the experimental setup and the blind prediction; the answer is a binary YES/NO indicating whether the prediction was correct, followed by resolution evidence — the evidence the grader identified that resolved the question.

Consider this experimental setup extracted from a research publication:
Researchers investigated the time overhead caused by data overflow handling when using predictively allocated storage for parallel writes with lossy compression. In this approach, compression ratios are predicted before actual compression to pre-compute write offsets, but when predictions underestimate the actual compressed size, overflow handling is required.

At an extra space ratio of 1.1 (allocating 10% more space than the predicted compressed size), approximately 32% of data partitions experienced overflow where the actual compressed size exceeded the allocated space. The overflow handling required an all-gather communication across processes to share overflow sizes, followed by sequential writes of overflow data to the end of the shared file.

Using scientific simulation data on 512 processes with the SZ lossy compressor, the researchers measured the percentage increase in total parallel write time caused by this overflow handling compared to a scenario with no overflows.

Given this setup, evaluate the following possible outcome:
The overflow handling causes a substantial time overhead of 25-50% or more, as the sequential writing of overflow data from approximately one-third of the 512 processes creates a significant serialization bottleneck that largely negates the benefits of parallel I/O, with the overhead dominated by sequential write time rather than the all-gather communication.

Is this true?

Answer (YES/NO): YES